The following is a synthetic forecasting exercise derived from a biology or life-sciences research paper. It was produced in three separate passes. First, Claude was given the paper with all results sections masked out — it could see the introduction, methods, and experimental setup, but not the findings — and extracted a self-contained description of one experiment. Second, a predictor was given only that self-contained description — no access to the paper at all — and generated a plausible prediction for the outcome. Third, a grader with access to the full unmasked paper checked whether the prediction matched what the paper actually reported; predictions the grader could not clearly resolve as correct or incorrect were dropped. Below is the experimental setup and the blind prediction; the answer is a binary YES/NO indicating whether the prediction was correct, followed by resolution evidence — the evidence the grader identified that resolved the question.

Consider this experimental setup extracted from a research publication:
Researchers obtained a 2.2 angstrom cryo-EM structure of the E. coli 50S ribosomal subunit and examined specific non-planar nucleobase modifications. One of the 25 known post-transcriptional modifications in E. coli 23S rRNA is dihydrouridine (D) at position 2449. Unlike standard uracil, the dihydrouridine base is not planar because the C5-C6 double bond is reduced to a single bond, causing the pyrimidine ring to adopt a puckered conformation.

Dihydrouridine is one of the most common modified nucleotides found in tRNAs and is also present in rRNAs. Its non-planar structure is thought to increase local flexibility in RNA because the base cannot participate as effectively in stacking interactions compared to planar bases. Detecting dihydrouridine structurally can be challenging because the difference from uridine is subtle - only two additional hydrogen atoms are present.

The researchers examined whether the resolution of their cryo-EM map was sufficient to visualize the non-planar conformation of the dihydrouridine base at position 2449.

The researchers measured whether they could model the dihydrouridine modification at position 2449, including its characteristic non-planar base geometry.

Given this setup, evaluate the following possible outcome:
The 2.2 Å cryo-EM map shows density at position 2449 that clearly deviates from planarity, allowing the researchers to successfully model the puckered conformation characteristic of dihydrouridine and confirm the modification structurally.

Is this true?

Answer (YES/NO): YES